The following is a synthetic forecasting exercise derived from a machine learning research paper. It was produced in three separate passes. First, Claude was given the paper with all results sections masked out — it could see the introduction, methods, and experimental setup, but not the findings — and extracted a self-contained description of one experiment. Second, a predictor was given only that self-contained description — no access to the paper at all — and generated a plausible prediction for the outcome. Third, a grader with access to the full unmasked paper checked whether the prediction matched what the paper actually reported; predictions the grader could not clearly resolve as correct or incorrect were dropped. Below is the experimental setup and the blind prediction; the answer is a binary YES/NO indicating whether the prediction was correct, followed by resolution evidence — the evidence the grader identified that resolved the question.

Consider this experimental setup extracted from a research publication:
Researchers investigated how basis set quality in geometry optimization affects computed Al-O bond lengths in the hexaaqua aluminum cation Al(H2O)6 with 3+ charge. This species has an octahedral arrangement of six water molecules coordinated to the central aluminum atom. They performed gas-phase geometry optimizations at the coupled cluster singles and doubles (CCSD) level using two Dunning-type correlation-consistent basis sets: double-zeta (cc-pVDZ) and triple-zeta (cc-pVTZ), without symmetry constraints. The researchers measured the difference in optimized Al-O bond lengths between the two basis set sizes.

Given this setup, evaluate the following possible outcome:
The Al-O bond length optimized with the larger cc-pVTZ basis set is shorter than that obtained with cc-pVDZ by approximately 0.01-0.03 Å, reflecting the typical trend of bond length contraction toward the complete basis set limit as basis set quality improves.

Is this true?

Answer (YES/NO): YES